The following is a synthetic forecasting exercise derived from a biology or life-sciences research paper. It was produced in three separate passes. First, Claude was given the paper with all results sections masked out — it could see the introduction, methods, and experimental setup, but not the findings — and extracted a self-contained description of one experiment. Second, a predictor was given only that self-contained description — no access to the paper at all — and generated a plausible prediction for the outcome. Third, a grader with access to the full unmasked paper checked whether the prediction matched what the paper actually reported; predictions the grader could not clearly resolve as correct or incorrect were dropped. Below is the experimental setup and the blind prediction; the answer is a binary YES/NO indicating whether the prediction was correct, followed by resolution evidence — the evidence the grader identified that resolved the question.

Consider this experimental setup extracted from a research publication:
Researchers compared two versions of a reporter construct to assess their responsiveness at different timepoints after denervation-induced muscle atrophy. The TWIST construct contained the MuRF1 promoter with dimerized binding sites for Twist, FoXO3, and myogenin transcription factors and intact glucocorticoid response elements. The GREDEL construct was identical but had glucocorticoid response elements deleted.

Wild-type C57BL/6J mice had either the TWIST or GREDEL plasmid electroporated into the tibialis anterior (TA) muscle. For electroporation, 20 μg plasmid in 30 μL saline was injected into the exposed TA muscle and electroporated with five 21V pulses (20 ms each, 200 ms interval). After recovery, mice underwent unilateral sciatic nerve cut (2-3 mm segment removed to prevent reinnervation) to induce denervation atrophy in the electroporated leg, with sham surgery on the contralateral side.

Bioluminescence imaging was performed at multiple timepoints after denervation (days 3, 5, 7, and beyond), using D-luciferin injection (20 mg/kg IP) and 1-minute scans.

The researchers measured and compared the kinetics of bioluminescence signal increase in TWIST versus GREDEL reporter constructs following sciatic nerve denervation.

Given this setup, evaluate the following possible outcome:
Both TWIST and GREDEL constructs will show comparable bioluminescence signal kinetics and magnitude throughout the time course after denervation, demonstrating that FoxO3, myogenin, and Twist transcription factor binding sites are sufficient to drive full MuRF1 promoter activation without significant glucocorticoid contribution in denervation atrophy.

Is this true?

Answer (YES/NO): NO